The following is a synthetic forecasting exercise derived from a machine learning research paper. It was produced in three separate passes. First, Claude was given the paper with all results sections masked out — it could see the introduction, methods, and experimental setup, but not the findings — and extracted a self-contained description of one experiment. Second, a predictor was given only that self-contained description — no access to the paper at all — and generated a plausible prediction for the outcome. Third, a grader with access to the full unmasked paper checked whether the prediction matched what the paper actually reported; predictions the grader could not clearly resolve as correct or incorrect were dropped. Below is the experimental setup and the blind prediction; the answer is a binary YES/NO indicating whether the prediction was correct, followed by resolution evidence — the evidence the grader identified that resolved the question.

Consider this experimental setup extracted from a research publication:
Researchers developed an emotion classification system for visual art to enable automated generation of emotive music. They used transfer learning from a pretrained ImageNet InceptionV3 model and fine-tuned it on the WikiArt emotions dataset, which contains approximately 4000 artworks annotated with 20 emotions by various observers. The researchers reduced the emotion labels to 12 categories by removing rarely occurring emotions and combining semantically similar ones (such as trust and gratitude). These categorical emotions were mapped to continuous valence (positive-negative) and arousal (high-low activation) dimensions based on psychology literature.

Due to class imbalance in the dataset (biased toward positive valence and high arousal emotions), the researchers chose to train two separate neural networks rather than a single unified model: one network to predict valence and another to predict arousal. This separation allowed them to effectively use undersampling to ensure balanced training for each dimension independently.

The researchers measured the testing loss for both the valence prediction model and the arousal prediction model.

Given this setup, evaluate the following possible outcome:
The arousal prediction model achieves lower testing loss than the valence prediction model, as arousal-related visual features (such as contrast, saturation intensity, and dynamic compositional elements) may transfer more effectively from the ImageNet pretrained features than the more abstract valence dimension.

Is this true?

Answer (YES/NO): NO